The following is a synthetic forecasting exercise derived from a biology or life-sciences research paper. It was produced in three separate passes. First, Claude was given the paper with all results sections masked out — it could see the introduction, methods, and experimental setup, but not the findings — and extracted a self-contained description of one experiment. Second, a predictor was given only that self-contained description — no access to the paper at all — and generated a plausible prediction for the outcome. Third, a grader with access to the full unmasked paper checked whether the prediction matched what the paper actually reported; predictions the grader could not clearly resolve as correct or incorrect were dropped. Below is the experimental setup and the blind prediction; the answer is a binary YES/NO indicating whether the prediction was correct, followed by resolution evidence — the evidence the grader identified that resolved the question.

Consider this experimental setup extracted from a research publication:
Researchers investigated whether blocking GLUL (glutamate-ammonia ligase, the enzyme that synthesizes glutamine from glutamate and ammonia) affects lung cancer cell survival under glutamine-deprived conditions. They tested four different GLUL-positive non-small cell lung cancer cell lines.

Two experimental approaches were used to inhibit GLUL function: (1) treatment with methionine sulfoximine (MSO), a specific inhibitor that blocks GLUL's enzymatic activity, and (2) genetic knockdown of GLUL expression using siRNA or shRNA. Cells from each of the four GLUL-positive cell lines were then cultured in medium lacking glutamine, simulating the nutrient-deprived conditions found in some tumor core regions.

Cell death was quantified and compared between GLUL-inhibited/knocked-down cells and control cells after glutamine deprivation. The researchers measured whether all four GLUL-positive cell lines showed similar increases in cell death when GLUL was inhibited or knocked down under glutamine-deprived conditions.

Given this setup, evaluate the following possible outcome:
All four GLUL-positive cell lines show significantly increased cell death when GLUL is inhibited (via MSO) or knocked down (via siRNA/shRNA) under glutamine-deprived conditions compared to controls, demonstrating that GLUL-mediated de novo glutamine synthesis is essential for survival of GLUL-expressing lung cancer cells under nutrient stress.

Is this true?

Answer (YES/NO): NO